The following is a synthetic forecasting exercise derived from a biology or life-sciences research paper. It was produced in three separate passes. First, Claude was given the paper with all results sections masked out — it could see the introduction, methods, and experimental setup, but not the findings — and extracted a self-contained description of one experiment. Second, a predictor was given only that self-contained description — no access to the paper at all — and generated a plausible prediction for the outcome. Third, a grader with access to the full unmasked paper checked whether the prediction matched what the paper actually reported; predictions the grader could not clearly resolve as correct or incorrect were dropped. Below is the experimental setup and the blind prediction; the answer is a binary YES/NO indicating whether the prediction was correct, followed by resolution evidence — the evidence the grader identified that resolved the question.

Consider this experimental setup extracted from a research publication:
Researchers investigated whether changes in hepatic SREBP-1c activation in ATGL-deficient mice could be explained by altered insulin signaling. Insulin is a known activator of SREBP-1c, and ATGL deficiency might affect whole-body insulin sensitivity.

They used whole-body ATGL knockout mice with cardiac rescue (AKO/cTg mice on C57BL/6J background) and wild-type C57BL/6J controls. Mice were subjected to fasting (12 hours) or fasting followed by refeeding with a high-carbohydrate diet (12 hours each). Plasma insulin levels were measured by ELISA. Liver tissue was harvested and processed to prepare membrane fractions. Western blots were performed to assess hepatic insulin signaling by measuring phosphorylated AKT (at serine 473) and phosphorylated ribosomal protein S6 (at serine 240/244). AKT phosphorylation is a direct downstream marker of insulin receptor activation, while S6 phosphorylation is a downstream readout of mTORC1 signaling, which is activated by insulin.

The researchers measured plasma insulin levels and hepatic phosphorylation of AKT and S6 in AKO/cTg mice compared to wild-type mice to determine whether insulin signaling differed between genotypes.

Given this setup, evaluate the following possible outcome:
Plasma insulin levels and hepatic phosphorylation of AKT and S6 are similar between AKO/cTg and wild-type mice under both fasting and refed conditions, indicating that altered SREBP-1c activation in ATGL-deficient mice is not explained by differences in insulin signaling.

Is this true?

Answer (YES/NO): NO